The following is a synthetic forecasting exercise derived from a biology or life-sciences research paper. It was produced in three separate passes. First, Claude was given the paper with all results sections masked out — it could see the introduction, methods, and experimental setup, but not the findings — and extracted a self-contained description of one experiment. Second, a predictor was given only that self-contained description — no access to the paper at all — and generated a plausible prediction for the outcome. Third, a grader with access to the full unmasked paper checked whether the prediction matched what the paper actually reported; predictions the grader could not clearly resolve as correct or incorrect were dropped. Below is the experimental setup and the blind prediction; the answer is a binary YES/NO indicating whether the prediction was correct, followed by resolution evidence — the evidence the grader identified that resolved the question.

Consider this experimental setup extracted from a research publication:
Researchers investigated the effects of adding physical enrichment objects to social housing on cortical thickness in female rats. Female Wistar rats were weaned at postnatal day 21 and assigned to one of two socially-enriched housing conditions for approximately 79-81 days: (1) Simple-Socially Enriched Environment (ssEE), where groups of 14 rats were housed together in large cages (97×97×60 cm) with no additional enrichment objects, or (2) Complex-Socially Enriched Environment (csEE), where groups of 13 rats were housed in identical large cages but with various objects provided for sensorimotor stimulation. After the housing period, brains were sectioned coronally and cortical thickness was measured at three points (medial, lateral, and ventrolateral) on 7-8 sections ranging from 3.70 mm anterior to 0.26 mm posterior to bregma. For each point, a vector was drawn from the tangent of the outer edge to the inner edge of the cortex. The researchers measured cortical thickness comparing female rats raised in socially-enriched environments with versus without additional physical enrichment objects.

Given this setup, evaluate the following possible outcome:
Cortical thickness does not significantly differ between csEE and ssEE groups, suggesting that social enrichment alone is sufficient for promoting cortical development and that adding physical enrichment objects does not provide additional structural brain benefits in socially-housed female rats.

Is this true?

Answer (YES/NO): NO